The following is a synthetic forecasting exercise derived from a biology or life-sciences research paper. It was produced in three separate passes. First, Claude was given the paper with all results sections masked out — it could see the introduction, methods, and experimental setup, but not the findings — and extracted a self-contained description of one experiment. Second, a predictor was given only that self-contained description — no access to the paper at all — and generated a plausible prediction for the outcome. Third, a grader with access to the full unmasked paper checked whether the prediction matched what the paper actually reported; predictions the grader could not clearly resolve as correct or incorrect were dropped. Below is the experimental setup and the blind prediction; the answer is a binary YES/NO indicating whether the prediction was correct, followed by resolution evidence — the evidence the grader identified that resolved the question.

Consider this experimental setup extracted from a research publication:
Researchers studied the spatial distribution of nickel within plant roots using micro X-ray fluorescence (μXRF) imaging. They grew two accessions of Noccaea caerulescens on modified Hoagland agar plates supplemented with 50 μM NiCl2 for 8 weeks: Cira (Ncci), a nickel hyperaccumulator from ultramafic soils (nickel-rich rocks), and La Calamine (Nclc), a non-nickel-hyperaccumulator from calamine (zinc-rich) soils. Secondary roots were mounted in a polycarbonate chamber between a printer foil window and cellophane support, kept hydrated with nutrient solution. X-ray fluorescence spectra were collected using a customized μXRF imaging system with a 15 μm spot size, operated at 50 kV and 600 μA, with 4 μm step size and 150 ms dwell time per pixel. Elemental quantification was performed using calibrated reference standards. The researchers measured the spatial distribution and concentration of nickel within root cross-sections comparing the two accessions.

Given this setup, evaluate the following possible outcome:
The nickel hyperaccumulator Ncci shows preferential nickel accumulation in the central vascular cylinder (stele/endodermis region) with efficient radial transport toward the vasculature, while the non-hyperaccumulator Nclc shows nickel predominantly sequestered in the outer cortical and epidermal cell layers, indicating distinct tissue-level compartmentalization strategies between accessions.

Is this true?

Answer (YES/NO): NO